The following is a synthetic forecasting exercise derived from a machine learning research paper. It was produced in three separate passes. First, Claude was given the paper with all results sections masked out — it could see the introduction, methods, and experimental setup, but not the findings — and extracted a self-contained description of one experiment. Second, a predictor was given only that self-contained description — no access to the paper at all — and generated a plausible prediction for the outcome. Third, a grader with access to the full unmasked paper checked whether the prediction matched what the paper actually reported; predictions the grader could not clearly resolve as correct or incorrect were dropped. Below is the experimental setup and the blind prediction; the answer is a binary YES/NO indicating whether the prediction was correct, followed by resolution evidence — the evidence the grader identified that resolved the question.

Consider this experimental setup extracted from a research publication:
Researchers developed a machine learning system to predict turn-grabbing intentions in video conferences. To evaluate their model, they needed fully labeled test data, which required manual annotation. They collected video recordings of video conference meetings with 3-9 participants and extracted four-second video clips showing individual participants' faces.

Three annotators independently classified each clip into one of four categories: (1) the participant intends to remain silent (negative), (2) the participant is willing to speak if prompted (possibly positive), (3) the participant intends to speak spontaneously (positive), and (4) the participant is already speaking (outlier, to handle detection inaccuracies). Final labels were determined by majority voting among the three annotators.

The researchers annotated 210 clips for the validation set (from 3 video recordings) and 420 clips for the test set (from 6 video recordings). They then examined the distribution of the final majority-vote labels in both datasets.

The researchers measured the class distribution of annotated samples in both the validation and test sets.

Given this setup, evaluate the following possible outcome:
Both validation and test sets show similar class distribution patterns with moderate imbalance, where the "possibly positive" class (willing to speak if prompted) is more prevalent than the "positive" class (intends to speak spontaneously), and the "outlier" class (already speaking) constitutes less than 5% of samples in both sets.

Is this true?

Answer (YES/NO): NO